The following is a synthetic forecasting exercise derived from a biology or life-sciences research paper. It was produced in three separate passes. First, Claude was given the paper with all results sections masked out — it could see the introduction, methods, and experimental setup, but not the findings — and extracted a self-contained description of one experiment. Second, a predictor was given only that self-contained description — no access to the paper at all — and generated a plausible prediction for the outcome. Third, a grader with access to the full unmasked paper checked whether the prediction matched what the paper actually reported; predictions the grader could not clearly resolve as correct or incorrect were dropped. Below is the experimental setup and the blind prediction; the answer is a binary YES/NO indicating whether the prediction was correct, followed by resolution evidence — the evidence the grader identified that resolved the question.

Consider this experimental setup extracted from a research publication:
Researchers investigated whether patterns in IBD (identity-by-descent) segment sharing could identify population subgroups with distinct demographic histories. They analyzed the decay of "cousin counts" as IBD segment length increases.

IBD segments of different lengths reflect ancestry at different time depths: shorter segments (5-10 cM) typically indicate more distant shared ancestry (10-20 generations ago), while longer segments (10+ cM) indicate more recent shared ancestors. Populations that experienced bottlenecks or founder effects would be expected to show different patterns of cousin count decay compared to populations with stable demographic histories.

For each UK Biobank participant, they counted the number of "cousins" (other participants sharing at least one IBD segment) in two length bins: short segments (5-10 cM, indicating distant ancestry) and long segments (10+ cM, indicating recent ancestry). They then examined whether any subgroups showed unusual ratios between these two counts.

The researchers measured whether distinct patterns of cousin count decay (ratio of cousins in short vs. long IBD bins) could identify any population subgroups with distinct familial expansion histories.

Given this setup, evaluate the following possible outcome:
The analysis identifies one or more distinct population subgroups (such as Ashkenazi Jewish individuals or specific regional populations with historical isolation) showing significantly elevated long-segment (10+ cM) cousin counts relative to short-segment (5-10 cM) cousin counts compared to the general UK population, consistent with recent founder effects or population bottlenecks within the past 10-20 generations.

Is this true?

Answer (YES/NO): YES